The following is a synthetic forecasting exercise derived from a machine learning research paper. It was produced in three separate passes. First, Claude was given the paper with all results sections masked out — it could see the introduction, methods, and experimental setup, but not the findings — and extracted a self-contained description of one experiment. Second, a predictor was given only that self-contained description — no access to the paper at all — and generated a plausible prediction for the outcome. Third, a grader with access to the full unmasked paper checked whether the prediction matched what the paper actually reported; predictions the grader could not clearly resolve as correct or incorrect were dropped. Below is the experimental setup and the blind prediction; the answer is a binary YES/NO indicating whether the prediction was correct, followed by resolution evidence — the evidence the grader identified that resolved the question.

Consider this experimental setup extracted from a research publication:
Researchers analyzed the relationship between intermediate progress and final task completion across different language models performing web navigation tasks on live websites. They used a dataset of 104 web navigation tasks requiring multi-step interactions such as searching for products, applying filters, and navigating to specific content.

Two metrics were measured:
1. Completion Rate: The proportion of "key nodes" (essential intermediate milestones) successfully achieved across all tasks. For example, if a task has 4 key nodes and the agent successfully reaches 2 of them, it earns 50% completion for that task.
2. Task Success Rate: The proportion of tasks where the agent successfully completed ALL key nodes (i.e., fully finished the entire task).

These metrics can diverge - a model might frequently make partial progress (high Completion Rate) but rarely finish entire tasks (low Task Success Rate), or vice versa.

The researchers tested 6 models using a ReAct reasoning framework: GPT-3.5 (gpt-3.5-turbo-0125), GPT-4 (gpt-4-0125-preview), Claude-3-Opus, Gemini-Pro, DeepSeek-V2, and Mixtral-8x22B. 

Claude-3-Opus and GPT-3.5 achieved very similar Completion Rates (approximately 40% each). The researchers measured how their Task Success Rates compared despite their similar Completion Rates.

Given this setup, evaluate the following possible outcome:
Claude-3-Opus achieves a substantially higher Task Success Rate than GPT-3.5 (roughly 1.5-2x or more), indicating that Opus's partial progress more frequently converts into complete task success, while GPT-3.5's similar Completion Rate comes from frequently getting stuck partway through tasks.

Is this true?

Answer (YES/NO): NO